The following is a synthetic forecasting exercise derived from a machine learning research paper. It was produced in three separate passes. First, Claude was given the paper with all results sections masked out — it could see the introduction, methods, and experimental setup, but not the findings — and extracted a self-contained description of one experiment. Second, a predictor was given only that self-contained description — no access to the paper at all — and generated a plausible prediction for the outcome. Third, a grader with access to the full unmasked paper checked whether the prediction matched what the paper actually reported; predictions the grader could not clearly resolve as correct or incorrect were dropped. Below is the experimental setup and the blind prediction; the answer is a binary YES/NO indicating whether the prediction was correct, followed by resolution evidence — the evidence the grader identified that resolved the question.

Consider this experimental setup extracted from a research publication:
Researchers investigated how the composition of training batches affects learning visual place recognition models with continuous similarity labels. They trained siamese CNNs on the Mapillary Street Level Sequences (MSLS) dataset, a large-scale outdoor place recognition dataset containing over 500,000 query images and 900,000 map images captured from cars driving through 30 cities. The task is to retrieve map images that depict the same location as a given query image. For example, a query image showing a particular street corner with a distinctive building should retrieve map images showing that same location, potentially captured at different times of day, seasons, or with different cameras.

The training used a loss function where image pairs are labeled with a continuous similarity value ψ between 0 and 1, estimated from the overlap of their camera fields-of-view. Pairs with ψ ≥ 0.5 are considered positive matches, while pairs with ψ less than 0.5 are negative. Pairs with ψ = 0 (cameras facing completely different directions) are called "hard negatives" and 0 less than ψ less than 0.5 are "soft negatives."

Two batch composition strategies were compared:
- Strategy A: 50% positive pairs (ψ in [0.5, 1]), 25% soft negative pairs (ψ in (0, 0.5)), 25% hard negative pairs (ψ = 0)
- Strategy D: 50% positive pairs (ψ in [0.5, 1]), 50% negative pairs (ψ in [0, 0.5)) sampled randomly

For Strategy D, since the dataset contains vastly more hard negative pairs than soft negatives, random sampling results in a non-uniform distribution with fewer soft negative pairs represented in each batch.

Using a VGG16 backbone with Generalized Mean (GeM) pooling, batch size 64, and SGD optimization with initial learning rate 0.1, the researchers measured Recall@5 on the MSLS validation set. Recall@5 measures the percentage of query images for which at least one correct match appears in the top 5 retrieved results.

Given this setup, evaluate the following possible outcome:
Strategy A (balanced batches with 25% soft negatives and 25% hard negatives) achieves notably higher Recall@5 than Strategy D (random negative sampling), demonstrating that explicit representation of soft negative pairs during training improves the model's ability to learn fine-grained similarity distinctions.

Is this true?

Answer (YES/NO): YES